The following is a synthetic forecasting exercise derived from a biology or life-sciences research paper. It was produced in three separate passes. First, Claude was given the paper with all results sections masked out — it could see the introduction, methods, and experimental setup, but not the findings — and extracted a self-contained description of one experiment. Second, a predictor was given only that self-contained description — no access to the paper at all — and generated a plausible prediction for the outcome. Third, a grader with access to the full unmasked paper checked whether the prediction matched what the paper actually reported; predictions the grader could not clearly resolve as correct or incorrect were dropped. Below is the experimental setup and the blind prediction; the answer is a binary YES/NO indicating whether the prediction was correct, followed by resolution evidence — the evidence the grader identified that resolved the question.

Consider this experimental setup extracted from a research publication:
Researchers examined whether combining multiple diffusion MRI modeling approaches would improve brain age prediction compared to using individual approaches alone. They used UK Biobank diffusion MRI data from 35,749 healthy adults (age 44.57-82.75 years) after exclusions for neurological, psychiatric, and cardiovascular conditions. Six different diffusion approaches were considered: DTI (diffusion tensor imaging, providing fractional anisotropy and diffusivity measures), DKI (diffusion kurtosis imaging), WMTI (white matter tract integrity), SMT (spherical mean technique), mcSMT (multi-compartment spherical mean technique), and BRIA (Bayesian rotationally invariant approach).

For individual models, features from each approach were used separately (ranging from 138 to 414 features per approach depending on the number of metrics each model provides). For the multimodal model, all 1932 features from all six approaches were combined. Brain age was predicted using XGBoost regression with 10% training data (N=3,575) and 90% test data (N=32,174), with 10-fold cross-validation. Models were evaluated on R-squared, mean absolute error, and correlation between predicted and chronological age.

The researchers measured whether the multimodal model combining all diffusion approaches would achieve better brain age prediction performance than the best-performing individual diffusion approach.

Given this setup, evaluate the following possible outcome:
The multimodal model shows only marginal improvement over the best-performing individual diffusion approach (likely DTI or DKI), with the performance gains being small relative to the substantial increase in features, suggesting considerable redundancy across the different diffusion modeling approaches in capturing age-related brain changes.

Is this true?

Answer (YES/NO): NO